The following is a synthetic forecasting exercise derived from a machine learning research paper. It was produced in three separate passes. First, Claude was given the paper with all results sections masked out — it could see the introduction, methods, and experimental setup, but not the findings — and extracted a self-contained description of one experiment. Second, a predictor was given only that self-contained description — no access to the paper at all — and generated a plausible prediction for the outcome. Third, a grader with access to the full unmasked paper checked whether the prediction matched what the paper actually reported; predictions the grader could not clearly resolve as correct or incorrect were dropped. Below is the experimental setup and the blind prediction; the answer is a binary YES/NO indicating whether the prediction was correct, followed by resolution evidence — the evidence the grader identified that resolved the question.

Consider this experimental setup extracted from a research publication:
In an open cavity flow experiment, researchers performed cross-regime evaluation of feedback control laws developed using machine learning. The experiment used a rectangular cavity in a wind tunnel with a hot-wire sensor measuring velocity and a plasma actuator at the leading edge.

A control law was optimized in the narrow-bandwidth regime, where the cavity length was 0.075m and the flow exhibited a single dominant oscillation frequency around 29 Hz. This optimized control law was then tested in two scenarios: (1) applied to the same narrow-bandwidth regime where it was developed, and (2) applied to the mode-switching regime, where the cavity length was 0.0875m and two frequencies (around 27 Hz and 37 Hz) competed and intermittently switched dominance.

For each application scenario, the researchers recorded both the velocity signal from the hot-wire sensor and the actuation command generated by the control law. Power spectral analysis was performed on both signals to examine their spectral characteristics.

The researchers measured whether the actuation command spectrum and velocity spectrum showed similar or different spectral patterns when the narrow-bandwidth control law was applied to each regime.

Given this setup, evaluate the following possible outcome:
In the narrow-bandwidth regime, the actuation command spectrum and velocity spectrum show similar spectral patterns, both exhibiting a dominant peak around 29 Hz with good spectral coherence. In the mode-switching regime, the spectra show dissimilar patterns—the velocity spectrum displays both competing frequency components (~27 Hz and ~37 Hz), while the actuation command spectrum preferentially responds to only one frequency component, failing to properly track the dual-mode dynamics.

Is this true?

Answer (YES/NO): NO